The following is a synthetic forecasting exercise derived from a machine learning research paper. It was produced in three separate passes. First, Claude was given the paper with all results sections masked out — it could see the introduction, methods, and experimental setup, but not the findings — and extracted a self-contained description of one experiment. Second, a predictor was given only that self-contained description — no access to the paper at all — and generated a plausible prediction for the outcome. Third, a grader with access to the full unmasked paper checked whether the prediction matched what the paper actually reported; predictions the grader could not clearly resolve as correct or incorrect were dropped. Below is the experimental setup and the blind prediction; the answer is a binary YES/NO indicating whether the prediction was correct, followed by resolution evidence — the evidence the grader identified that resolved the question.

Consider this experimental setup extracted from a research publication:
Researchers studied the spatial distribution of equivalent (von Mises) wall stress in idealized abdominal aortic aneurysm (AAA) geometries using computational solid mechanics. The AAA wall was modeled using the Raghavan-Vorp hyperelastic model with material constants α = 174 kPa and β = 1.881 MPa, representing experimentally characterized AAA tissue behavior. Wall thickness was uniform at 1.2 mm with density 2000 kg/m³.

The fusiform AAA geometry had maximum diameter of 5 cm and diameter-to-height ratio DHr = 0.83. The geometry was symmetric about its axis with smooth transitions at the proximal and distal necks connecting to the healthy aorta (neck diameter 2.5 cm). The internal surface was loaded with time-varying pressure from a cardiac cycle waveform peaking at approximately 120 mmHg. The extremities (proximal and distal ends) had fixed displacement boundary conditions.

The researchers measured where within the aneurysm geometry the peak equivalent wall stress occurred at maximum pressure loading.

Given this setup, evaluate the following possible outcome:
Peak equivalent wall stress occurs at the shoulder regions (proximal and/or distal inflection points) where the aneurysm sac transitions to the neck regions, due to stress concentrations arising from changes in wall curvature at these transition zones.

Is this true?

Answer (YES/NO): NO